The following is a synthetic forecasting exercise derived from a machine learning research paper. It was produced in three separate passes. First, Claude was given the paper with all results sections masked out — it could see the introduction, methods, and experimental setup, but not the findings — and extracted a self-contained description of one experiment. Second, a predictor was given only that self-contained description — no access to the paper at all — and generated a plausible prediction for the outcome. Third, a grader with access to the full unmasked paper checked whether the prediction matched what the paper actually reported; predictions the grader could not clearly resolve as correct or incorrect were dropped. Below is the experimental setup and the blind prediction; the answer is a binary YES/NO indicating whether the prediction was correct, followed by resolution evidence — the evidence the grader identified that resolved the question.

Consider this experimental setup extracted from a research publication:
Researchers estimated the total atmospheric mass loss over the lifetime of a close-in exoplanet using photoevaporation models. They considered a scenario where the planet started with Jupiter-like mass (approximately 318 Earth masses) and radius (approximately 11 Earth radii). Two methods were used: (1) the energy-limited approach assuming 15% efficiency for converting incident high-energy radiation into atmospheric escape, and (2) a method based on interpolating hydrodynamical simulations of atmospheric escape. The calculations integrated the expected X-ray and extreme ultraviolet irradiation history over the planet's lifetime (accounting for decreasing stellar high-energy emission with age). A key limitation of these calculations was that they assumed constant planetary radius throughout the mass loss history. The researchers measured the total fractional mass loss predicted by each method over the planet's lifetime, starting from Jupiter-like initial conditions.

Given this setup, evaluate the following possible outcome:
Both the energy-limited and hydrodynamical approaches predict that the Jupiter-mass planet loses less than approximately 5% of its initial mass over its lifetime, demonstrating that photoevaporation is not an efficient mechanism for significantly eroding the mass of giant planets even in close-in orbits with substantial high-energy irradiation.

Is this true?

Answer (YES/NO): YES